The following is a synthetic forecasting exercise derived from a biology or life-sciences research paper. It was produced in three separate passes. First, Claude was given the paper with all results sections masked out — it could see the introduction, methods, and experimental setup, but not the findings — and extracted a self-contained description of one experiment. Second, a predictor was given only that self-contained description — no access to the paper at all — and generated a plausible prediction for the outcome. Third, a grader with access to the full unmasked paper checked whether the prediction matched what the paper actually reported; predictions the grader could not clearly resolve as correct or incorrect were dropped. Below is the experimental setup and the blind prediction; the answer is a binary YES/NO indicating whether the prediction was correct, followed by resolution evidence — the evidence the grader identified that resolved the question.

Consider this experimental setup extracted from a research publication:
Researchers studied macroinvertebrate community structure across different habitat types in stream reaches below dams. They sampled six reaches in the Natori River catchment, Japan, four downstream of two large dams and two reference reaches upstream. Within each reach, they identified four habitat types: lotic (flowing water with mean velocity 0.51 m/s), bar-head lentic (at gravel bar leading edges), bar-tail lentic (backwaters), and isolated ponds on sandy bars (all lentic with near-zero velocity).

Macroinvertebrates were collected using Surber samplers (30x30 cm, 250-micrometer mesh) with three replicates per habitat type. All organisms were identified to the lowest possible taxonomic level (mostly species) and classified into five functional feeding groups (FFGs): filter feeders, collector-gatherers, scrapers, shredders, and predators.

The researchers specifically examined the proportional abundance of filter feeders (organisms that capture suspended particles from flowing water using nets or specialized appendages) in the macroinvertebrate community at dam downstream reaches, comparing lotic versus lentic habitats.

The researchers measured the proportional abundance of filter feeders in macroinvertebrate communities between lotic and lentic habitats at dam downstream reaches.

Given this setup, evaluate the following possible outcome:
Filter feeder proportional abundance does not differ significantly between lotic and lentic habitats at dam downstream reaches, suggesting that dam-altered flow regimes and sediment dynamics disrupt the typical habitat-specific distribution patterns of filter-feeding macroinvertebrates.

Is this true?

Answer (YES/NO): NO